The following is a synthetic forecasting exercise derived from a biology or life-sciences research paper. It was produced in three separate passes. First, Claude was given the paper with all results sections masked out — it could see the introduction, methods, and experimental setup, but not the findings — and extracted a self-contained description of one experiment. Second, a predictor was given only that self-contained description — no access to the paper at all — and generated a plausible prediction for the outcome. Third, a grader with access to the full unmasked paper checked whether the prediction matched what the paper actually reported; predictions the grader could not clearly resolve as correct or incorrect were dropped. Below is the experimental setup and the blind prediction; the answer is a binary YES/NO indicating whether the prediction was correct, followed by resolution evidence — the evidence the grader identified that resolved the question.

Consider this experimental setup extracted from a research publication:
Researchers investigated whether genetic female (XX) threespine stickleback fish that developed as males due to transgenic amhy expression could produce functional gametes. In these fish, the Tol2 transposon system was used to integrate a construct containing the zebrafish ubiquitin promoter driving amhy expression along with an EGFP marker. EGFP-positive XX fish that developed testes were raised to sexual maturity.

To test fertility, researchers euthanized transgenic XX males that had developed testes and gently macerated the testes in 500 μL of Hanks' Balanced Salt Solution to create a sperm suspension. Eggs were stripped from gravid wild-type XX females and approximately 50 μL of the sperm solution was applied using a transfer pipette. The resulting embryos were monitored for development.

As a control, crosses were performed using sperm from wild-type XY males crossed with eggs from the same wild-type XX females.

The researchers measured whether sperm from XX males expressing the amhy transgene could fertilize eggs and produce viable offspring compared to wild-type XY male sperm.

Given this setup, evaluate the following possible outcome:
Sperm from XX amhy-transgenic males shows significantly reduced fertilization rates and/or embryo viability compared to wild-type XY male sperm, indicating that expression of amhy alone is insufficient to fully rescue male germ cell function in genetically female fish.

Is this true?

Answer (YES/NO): NO